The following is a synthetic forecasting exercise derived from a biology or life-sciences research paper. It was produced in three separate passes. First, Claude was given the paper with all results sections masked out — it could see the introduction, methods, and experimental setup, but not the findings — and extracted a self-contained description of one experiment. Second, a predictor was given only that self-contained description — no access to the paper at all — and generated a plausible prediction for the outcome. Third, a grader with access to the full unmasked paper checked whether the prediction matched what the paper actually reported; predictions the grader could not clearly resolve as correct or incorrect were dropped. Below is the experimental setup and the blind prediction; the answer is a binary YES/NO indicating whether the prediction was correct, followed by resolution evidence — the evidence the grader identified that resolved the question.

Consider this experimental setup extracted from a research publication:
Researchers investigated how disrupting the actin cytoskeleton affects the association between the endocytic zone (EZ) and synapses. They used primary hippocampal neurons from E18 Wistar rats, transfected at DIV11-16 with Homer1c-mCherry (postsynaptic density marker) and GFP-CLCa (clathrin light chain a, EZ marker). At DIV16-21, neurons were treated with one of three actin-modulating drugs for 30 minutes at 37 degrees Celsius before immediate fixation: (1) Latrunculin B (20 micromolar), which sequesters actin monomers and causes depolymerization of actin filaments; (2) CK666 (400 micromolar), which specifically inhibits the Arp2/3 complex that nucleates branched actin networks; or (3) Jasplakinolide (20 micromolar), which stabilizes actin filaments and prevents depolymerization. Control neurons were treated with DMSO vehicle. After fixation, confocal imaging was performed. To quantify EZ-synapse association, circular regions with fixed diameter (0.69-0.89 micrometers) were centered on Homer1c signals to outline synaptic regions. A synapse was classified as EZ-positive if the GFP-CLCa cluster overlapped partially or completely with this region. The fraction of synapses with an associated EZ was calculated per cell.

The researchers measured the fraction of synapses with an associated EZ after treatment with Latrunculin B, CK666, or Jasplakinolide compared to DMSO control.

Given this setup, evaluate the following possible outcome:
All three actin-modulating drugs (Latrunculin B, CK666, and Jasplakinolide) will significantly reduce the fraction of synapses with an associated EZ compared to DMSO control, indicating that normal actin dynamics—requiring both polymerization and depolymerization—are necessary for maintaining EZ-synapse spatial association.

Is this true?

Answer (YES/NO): NO